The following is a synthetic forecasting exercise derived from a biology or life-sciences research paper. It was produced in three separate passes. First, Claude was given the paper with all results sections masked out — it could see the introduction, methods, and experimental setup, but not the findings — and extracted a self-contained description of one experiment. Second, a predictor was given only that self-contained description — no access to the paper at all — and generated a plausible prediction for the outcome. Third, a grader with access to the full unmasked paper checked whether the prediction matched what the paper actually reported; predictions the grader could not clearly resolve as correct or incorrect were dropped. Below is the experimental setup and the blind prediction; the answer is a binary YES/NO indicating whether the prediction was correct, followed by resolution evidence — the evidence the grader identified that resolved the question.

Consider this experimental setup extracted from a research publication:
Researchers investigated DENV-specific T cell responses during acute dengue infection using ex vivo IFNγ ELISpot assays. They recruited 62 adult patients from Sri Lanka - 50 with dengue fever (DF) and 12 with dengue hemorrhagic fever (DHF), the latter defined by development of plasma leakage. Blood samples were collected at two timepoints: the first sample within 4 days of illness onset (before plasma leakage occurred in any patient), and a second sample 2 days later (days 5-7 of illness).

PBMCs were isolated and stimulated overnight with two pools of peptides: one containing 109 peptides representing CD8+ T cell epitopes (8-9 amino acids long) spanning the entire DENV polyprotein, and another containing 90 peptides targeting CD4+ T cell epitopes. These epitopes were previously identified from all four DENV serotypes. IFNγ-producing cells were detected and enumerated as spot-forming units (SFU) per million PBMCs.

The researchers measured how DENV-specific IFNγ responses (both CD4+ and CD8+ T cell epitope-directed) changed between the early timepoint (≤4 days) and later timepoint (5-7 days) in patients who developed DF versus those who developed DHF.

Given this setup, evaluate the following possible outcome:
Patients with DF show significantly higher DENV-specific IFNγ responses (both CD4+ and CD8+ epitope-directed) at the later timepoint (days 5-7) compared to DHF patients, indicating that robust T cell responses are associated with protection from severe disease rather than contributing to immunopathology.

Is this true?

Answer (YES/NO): NO